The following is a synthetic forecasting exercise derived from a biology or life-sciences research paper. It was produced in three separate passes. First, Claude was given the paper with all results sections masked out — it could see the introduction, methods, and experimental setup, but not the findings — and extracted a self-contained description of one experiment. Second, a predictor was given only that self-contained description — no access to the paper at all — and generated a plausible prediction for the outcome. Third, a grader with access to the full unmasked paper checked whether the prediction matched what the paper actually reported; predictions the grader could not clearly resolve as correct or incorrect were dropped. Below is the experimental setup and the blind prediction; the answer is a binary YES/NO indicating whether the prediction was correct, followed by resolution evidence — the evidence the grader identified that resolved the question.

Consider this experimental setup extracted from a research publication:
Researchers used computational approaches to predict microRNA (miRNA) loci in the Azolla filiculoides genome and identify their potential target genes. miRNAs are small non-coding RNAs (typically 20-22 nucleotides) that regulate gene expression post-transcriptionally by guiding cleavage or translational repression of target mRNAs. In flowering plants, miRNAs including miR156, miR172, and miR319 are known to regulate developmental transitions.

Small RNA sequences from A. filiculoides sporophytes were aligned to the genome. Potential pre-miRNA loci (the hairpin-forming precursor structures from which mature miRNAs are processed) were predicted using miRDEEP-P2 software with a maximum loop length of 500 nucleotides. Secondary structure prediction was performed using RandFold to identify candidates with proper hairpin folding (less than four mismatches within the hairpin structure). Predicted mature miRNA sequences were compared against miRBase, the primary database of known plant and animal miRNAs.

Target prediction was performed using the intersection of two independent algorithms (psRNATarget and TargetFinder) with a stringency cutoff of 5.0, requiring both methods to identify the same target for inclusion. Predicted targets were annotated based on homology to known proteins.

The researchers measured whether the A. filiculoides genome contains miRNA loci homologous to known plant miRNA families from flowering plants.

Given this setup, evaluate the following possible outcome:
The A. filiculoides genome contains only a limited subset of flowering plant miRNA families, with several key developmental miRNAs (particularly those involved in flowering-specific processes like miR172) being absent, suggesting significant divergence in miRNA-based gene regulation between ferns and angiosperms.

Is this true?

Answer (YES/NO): NO